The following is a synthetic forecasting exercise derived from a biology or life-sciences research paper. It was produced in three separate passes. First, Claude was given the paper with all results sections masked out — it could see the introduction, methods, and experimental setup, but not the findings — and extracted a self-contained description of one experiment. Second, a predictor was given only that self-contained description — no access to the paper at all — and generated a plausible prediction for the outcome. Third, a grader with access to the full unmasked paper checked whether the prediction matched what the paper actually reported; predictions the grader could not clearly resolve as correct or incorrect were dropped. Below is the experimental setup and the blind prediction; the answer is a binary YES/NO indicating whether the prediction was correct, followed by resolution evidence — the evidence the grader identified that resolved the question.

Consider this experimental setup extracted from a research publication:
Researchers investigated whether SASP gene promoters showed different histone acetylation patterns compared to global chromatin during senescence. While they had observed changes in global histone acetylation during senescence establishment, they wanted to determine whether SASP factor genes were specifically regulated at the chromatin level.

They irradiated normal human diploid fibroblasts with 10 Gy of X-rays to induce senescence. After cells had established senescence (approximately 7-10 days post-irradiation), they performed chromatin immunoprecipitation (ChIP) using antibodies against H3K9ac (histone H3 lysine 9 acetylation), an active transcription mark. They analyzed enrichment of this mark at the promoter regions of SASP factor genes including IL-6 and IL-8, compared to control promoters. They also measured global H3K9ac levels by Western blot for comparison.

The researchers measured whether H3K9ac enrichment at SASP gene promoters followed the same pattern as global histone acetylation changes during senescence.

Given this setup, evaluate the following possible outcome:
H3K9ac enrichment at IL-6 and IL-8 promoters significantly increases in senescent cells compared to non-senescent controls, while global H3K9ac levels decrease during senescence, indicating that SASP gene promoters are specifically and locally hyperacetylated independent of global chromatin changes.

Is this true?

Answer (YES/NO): YES